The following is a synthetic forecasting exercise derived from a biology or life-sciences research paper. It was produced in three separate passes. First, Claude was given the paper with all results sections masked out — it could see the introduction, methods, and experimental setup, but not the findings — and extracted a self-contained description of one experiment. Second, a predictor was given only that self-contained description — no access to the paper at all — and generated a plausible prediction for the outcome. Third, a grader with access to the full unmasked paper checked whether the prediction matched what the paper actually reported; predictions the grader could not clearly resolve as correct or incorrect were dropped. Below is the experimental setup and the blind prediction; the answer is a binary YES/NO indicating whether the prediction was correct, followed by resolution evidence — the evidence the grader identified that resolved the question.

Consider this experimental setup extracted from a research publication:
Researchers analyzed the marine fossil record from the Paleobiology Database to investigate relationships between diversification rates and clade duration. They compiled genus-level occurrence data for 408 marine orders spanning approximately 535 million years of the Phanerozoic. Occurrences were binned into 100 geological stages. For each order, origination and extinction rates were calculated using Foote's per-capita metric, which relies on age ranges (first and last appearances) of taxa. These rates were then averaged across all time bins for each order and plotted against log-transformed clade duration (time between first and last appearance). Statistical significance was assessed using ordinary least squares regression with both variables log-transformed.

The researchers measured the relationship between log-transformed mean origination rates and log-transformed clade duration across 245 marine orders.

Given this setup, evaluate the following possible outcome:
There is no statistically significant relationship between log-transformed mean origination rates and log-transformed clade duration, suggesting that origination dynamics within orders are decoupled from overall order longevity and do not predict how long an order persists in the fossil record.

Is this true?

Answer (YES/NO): NO